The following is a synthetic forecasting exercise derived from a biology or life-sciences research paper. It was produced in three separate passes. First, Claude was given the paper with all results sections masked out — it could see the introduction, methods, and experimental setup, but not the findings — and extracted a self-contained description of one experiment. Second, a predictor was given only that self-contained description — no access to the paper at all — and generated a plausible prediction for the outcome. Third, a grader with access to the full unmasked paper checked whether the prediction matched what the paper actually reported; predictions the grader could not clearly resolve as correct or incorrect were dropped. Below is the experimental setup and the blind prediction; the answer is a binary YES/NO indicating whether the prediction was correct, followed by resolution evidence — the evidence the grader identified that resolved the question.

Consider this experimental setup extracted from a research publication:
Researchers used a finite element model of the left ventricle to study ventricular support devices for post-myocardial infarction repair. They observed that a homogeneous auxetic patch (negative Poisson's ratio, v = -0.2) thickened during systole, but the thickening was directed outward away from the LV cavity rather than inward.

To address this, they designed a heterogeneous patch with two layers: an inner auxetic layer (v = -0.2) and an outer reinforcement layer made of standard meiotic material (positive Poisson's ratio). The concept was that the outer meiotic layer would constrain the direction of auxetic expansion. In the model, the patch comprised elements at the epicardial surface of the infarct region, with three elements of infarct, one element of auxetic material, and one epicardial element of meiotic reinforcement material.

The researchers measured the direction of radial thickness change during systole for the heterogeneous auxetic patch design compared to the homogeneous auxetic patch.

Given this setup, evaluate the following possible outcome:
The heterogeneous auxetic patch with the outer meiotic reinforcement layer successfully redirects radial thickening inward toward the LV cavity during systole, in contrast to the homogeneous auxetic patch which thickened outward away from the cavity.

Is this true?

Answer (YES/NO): YES